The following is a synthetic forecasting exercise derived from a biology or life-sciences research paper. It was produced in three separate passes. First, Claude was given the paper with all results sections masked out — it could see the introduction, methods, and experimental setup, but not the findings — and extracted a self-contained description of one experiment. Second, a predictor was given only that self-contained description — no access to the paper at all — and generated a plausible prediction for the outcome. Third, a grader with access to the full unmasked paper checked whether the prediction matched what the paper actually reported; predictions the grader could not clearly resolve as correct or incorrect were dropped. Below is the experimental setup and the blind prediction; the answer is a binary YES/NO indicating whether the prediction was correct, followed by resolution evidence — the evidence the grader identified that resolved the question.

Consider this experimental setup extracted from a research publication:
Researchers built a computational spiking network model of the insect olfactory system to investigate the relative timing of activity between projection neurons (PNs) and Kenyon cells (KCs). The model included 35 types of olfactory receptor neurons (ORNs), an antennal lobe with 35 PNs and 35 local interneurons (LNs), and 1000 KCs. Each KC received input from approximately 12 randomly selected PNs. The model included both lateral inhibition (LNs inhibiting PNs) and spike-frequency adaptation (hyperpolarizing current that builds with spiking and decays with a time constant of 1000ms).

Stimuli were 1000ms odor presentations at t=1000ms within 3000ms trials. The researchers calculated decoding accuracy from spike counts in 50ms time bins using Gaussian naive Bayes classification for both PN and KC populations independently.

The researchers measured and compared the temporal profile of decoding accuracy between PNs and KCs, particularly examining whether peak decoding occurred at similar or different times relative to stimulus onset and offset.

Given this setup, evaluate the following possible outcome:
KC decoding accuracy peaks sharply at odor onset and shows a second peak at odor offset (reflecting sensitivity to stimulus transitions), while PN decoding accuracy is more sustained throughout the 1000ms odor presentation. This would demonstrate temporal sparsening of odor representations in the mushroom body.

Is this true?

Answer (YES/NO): NO